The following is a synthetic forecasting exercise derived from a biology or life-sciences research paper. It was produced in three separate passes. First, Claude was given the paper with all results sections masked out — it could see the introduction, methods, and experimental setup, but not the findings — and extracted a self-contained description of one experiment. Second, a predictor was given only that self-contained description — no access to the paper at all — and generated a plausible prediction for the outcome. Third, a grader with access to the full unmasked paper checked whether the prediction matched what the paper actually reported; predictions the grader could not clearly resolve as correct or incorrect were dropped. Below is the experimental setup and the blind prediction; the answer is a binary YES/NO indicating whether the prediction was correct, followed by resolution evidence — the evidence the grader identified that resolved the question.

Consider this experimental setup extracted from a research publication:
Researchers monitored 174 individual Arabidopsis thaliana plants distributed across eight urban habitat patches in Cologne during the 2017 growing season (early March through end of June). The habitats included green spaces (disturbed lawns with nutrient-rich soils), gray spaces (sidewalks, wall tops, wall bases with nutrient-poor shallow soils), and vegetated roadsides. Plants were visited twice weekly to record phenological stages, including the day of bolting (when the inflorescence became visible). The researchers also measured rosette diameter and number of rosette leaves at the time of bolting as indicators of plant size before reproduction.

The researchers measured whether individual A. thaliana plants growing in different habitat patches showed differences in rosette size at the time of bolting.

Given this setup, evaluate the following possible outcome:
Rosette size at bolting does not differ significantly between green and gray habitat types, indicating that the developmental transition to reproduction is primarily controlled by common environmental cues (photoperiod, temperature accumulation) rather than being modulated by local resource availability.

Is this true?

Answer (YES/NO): NO